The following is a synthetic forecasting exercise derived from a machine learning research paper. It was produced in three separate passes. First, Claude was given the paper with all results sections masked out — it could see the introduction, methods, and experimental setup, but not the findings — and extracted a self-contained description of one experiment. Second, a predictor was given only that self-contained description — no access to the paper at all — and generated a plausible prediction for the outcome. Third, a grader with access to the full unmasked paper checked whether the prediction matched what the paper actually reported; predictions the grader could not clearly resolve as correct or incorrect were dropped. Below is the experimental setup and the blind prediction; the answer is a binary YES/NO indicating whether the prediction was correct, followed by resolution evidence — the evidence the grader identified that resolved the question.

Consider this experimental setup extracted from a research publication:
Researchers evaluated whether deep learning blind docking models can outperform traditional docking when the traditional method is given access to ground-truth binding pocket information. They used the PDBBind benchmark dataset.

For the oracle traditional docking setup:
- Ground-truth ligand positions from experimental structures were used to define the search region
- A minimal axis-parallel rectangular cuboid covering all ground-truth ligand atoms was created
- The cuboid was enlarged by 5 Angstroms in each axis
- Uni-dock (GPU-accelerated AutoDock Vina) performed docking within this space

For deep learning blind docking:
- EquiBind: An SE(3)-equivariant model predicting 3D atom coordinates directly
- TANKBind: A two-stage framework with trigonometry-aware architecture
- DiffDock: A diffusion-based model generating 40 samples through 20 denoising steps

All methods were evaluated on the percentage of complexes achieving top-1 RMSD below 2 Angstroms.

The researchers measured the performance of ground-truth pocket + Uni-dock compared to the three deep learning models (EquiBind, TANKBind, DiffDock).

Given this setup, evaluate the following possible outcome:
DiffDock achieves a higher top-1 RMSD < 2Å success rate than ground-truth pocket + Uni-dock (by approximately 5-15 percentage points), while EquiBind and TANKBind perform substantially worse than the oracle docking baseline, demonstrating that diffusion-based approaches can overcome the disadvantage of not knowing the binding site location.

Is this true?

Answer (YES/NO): NO